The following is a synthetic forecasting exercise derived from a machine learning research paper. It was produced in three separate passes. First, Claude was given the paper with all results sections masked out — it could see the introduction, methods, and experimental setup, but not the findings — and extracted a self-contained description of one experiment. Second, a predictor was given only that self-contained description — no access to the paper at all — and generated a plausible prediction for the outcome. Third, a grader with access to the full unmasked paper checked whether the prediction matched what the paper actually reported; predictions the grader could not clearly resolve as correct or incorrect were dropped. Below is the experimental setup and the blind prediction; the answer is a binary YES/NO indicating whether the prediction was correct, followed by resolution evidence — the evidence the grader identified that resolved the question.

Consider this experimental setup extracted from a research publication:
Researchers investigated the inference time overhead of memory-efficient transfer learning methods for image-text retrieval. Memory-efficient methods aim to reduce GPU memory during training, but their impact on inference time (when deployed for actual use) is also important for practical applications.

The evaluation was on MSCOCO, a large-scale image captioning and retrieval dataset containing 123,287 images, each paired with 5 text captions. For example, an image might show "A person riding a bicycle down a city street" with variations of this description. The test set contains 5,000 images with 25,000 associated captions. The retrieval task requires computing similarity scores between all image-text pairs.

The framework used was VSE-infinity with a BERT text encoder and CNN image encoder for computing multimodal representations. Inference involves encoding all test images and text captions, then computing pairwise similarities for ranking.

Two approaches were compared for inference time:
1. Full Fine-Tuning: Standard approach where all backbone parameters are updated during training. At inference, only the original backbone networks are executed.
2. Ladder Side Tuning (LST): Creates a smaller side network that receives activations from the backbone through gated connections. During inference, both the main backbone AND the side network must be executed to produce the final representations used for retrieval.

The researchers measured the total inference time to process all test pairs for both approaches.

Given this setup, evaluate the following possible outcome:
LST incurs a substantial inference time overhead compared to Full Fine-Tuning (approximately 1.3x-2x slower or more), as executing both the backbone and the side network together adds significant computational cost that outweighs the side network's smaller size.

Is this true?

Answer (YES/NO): YES